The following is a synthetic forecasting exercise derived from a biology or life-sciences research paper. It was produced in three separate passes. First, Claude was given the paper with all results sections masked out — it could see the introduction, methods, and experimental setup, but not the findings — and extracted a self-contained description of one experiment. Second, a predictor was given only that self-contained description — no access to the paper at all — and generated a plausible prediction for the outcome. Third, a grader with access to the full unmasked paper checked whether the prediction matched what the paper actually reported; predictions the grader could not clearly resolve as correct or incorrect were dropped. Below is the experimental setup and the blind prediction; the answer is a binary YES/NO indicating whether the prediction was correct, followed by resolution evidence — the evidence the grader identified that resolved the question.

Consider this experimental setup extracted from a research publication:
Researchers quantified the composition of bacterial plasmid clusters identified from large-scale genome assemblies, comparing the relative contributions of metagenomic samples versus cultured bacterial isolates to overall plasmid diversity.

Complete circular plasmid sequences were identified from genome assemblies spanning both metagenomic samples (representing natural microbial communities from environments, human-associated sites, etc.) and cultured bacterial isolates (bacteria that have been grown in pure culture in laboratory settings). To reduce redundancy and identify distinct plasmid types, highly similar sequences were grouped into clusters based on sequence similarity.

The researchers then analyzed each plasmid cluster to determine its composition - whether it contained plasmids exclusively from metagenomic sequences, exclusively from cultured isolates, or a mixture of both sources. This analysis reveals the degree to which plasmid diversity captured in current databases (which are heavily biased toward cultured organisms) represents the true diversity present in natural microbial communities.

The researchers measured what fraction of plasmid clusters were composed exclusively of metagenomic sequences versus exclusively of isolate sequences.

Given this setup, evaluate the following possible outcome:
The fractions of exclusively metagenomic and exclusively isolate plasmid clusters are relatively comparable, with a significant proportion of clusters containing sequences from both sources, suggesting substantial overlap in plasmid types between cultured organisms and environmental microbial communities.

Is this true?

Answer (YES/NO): NO